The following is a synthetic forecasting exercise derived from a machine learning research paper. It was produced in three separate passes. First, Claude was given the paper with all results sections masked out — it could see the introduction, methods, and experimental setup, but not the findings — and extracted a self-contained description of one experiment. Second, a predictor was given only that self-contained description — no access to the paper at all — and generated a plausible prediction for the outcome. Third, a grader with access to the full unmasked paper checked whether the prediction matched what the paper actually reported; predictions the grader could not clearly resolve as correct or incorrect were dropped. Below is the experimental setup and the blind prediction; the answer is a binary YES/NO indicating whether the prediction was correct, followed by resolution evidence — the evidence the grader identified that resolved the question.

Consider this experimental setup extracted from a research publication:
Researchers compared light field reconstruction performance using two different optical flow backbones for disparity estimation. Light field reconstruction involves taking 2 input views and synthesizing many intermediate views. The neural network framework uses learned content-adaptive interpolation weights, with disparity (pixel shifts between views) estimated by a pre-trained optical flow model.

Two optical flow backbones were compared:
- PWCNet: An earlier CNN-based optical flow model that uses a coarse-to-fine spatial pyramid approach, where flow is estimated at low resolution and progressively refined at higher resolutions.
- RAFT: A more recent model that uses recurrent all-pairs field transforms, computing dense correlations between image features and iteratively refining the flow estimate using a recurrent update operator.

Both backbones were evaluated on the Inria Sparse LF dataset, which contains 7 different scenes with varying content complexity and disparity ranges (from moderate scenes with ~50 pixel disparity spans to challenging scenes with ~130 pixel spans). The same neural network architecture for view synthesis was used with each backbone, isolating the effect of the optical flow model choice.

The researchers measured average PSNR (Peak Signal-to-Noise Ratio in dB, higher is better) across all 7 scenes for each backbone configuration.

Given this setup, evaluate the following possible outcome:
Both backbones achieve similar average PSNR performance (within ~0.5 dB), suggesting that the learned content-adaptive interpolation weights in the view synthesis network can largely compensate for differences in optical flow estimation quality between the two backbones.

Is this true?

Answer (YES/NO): NO